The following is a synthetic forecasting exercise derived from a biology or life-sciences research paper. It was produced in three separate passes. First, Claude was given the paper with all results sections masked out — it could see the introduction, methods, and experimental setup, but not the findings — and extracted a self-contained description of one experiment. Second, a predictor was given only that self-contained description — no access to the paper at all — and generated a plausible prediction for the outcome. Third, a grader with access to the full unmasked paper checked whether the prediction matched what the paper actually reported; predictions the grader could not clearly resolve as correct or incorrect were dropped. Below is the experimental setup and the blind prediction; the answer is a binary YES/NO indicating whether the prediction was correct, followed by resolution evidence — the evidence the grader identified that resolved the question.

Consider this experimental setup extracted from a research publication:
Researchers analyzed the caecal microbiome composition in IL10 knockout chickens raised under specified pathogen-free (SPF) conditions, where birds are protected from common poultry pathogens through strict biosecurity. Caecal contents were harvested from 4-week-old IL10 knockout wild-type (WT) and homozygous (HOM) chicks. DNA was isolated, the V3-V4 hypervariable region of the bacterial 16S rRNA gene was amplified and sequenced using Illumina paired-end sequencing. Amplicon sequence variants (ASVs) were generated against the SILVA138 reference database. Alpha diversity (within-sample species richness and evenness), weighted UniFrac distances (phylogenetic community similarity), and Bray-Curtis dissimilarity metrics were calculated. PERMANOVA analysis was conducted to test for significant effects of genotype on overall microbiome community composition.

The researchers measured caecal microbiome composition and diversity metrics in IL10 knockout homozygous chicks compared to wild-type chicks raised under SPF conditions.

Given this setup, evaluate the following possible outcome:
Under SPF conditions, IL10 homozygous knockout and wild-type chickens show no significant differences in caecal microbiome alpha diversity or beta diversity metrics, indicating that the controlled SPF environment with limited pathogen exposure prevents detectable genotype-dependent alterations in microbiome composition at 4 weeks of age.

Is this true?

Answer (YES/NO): NO